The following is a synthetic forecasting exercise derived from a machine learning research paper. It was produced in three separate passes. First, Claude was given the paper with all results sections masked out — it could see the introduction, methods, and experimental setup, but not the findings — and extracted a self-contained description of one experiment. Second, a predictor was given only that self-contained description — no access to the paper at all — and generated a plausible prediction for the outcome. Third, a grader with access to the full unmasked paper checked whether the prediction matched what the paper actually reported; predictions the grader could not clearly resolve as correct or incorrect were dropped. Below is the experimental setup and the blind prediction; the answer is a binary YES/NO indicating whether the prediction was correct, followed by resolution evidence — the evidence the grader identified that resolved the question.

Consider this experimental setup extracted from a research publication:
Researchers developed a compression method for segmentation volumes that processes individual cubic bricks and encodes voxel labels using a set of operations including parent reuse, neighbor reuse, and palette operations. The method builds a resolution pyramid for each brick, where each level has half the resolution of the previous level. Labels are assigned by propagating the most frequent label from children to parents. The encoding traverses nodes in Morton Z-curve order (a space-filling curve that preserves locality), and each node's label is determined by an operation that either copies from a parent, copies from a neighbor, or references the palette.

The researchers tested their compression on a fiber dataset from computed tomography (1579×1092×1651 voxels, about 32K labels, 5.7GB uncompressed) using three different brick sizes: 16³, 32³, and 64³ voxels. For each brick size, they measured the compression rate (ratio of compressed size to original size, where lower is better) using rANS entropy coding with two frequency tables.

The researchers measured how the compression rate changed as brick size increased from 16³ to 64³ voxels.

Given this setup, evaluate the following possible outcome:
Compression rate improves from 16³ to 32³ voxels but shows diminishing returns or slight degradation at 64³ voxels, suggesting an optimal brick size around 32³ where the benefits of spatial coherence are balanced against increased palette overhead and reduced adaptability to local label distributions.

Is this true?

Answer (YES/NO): NO